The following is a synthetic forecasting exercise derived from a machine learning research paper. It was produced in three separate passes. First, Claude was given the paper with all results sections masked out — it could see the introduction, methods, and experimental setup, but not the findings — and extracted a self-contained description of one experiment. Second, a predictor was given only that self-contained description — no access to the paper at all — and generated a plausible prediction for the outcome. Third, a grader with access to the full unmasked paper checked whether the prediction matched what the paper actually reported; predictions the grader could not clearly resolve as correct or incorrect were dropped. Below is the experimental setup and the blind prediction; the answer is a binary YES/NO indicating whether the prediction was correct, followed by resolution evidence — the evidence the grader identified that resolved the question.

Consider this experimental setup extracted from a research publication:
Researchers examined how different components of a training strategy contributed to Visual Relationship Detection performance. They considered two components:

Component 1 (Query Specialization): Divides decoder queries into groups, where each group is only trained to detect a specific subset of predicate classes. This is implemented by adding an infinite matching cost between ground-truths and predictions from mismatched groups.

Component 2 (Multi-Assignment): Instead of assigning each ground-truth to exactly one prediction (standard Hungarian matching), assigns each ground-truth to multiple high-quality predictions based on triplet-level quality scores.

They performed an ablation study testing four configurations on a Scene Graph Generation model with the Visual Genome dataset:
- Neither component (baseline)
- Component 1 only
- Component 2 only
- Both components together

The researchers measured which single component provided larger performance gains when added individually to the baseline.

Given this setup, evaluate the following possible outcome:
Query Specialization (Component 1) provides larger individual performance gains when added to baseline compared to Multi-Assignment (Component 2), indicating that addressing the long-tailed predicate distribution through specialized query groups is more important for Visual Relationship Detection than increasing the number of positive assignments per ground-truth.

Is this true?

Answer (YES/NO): YES